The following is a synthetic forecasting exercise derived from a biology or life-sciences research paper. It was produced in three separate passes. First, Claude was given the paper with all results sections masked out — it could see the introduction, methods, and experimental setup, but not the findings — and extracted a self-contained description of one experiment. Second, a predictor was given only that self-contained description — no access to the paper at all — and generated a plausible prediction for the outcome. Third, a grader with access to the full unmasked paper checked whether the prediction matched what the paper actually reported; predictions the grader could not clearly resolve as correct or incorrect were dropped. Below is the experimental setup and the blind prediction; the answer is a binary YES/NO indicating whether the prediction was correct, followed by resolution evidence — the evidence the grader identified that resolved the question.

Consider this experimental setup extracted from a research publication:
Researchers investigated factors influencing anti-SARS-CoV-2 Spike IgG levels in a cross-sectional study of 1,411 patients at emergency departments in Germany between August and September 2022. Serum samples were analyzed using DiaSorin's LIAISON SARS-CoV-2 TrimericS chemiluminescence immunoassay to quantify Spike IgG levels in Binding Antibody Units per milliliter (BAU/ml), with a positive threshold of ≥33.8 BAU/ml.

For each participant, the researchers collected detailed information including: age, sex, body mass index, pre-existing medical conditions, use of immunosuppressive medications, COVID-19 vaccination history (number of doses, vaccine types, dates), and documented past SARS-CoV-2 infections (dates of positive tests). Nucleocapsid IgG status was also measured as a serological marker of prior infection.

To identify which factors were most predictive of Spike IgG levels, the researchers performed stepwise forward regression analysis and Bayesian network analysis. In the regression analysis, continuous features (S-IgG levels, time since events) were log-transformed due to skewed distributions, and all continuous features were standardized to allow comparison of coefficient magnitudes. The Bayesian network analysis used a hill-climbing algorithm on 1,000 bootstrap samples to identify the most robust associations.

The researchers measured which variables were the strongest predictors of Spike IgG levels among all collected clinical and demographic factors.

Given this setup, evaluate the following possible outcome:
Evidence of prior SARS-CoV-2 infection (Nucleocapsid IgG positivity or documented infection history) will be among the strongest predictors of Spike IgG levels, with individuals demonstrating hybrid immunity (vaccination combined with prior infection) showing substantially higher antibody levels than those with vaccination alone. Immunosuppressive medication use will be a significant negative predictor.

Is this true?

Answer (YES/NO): YES